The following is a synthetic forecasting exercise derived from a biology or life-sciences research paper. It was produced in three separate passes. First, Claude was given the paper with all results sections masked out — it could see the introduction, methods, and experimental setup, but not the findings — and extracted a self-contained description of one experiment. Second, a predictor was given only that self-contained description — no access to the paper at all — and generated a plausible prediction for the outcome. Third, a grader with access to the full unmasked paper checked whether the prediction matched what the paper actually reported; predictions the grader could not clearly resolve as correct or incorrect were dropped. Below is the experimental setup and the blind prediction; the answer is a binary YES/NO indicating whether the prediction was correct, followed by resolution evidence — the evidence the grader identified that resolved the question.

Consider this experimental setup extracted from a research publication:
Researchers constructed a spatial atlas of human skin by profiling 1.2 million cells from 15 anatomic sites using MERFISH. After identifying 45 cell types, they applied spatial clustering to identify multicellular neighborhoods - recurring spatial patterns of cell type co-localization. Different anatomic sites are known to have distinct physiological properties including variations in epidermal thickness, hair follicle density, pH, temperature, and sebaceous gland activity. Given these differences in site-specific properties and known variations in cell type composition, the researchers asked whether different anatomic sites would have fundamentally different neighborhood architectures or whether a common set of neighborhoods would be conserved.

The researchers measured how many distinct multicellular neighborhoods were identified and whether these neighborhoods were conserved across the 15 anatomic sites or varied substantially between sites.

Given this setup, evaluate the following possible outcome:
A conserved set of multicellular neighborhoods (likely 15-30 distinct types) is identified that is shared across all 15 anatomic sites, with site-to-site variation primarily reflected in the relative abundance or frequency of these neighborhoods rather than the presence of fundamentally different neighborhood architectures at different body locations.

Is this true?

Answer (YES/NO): NO